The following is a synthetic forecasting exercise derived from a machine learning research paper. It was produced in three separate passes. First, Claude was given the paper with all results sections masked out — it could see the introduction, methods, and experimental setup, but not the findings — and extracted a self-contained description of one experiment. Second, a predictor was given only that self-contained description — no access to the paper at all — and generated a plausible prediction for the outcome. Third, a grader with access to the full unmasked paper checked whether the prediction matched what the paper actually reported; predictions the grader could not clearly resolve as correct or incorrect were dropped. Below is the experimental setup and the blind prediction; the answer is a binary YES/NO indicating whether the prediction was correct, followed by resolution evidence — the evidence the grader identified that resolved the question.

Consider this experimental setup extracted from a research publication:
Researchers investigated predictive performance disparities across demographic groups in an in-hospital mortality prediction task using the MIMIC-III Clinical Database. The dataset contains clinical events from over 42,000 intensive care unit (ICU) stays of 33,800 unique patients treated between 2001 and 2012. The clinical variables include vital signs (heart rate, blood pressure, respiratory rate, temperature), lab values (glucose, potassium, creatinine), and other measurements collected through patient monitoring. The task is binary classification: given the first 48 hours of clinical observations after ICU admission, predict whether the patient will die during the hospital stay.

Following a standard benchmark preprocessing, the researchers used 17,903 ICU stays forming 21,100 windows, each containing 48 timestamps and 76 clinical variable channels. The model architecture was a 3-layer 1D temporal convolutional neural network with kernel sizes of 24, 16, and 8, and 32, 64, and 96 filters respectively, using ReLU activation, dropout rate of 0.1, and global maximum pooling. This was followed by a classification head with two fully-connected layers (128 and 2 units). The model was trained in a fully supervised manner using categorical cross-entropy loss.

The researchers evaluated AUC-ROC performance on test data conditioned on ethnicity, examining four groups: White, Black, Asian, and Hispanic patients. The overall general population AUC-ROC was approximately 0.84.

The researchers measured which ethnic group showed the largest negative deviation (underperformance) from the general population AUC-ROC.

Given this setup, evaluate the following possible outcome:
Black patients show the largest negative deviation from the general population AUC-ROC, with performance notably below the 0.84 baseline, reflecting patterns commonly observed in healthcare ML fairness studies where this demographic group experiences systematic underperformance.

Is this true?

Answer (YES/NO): YES